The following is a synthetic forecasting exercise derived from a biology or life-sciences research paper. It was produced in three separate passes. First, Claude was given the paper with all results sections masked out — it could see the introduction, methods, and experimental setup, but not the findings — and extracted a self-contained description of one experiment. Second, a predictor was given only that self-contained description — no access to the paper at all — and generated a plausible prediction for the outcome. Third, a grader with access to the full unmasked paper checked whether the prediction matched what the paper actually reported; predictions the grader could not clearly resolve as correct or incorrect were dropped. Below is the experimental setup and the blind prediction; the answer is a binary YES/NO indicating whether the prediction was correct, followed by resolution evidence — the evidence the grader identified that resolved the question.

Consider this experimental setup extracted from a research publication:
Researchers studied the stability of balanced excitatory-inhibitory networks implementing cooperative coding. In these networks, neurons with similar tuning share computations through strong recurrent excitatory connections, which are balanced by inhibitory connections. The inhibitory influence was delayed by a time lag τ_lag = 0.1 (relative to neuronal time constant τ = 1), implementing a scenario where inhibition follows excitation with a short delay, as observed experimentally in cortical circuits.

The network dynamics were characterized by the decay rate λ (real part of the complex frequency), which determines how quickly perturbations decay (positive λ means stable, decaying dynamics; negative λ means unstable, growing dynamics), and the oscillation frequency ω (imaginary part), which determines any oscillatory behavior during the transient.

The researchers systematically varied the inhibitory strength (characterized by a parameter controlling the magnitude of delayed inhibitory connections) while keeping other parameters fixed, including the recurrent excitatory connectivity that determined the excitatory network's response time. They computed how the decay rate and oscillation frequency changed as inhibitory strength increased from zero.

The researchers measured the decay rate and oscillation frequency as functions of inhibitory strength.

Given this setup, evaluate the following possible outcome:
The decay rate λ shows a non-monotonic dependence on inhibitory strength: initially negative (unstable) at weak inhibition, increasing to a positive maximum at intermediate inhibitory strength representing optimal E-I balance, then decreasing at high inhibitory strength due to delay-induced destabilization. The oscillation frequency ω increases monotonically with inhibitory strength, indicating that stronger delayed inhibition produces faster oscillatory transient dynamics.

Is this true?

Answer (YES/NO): NO